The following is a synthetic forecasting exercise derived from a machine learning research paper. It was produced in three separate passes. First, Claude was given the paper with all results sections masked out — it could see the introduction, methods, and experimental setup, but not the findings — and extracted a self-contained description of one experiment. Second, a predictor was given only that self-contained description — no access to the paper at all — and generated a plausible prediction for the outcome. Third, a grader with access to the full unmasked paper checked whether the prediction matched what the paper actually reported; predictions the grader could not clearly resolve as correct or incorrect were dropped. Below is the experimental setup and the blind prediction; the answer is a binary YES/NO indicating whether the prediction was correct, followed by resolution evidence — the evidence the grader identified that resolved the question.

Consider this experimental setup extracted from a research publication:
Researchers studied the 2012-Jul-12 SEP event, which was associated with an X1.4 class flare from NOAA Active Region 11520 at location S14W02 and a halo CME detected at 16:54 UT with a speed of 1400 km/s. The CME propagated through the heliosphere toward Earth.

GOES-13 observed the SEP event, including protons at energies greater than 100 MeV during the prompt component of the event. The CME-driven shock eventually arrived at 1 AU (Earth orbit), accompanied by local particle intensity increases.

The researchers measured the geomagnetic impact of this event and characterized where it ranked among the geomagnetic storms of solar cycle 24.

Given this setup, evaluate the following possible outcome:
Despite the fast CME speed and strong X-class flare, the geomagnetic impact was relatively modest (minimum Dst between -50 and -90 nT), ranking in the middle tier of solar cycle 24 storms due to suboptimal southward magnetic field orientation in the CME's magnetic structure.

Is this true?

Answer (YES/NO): NO